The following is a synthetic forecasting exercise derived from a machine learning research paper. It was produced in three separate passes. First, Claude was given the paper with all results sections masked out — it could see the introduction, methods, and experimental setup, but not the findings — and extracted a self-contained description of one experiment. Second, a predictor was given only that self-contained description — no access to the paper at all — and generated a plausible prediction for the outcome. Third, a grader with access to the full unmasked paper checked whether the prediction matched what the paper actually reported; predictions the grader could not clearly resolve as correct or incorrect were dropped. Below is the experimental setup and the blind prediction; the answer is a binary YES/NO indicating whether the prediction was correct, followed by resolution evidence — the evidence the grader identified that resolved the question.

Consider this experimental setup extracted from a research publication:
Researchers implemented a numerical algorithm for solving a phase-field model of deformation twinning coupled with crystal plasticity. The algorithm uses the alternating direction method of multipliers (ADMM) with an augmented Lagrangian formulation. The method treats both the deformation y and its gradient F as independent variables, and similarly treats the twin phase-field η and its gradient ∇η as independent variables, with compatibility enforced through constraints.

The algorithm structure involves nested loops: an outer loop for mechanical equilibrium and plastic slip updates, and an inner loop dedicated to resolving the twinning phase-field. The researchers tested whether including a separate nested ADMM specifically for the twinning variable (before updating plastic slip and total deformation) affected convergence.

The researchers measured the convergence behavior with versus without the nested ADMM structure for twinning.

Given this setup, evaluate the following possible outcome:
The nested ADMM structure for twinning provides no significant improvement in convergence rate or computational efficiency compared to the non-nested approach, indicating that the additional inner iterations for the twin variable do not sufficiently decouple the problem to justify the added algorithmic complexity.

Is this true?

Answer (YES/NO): NO